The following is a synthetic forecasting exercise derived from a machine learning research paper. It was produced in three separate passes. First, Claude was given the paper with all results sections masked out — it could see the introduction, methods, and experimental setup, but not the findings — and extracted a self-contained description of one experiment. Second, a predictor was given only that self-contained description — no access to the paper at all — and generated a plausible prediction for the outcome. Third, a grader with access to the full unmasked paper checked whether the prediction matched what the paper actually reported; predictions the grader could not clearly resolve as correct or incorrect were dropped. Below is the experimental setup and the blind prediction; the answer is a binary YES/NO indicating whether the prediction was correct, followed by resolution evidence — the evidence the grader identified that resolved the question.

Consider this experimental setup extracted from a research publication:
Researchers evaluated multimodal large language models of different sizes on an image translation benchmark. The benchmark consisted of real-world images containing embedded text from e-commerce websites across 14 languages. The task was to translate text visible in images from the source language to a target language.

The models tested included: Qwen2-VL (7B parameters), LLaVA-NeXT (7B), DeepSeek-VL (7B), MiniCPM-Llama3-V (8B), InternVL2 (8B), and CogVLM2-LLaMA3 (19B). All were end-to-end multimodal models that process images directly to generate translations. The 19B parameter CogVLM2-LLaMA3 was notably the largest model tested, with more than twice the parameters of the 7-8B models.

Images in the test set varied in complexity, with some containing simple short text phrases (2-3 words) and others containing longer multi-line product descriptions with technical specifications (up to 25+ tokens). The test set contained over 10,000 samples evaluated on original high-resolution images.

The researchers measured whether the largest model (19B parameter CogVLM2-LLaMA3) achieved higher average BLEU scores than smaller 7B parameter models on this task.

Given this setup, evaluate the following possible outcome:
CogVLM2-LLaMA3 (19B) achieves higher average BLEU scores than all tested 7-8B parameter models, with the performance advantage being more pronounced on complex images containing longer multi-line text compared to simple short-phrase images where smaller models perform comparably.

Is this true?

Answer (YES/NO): NO